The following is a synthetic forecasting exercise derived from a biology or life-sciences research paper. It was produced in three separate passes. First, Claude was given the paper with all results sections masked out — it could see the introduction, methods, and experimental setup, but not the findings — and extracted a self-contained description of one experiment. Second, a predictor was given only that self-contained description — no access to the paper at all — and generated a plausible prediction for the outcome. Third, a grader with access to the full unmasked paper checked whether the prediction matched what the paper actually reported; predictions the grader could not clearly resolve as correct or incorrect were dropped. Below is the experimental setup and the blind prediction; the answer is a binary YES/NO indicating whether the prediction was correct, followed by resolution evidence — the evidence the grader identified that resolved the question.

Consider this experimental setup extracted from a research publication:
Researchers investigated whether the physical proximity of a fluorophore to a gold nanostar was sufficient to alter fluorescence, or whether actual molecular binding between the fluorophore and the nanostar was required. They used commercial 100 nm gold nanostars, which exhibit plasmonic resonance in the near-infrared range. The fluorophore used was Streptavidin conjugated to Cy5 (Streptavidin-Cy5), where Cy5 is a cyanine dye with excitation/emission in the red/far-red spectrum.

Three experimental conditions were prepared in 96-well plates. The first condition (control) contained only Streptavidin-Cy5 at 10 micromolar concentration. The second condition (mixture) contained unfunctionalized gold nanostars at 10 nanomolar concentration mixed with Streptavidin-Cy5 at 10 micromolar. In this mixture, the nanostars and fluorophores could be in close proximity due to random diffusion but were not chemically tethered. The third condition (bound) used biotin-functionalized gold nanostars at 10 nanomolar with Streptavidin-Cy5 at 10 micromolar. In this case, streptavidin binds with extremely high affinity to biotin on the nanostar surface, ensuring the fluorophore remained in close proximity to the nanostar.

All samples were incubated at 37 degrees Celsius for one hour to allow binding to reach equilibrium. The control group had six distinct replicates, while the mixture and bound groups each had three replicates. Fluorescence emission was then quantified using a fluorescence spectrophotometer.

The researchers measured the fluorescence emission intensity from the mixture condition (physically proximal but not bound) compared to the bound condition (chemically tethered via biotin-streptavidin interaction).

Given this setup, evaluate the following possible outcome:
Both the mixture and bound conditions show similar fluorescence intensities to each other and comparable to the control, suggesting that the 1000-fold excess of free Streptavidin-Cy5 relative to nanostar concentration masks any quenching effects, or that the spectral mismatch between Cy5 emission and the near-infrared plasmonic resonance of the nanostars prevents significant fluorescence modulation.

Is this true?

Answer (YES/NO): NO